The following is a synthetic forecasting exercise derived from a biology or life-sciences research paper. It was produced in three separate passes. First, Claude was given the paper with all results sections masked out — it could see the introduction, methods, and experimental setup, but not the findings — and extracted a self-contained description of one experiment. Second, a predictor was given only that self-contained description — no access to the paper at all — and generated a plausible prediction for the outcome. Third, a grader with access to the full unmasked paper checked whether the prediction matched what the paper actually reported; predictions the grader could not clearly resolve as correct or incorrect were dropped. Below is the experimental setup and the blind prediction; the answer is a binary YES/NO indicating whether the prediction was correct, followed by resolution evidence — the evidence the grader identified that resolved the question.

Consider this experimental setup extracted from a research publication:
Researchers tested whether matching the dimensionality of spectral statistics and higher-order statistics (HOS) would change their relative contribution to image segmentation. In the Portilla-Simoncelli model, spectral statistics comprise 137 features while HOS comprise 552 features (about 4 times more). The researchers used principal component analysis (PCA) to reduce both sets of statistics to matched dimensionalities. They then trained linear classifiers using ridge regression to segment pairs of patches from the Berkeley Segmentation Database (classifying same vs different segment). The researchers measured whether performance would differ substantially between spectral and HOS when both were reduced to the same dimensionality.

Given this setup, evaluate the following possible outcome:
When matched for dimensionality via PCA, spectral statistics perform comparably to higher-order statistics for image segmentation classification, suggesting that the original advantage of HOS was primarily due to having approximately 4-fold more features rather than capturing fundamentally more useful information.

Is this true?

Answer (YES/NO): NO